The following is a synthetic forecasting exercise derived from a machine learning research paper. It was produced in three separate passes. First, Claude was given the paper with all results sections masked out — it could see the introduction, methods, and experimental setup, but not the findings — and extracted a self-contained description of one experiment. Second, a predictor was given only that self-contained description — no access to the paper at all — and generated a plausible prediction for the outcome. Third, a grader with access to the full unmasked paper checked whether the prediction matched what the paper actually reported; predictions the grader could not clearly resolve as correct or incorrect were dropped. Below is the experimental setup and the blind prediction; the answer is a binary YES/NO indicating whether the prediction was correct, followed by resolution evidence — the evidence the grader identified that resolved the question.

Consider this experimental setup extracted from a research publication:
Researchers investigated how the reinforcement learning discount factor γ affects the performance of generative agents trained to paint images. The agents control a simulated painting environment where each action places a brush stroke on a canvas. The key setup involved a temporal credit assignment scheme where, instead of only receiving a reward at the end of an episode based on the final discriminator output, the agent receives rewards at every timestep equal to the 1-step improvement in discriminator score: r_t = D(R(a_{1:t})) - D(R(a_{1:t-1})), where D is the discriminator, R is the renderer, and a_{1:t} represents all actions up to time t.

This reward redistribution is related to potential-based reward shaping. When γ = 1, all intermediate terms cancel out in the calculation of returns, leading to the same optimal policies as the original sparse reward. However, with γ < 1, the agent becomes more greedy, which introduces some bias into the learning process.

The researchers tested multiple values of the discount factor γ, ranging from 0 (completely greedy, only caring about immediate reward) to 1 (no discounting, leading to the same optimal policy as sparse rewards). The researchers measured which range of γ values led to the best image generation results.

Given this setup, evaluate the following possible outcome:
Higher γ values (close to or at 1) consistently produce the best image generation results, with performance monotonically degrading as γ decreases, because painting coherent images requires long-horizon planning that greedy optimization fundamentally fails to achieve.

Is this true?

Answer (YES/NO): NO